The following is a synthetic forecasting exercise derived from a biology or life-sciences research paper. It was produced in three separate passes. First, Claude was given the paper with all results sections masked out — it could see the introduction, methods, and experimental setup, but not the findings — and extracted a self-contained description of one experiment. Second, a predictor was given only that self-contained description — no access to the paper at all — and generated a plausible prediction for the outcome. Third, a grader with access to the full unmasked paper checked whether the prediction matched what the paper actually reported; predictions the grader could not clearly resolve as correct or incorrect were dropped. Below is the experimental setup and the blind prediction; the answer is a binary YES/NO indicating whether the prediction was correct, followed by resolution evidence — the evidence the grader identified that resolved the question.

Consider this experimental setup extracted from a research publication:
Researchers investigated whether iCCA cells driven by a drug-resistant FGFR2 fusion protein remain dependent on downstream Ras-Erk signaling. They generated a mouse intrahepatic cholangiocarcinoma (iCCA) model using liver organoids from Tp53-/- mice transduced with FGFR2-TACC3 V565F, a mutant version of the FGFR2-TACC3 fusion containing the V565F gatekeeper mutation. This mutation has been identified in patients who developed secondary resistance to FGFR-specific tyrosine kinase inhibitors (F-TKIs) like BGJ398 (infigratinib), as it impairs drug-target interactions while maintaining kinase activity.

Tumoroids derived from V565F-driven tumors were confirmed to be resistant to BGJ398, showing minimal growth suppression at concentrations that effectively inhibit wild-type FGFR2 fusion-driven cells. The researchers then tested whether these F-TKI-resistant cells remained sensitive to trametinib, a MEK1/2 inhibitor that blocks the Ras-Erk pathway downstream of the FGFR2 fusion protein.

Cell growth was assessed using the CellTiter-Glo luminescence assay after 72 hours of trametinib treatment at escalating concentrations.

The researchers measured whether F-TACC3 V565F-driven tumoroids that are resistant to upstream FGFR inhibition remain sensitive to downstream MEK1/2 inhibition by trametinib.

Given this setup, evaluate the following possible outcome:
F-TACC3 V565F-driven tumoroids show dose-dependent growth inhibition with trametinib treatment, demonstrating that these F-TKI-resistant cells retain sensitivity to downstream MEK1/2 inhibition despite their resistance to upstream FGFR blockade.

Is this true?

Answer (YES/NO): YES